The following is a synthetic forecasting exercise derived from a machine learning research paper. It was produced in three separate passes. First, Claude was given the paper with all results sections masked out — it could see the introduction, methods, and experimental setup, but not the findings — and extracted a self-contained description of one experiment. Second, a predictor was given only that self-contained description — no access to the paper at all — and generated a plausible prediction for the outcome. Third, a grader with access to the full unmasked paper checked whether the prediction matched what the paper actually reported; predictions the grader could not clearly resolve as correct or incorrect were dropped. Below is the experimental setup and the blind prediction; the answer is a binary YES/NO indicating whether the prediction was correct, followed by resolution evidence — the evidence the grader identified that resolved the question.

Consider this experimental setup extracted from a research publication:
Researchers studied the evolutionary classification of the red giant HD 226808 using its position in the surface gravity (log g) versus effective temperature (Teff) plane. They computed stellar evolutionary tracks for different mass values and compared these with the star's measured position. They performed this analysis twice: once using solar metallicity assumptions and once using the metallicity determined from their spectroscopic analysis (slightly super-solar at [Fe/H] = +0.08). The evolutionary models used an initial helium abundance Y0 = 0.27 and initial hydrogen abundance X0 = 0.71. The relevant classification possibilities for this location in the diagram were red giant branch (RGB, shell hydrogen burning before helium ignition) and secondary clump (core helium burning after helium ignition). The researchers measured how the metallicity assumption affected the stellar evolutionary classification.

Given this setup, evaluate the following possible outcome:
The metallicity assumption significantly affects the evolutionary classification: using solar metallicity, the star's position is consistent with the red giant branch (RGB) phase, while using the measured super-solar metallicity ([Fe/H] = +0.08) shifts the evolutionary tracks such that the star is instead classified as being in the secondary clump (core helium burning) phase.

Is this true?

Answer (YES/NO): YES